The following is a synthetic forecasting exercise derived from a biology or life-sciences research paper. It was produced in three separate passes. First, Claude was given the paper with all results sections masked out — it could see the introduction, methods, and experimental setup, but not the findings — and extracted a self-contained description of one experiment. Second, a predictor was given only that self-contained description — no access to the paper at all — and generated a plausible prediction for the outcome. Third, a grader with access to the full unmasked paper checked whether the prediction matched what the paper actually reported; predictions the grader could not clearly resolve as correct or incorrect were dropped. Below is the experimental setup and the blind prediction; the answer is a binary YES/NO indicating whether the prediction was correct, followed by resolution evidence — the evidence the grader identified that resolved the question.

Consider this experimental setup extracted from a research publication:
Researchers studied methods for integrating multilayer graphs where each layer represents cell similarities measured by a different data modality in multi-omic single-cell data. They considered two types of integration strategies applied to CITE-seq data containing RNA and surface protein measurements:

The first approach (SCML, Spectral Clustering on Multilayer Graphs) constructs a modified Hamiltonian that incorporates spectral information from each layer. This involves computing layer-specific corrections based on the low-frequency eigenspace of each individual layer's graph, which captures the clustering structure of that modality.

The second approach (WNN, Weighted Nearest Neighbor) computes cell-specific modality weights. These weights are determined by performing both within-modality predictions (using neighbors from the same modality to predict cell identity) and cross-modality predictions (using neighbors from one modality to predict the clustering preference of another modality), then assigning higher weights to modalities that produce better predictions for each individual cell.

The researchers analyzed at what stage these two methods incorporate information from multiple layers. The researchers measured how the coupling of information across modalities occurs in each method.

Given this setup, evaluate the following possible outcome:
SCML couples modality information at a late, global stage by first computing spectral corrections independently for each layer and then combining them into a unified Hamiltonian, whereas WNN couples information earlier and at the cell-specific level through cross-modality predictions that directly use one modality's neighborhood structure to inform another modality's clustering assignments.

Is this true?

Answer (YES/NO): YES